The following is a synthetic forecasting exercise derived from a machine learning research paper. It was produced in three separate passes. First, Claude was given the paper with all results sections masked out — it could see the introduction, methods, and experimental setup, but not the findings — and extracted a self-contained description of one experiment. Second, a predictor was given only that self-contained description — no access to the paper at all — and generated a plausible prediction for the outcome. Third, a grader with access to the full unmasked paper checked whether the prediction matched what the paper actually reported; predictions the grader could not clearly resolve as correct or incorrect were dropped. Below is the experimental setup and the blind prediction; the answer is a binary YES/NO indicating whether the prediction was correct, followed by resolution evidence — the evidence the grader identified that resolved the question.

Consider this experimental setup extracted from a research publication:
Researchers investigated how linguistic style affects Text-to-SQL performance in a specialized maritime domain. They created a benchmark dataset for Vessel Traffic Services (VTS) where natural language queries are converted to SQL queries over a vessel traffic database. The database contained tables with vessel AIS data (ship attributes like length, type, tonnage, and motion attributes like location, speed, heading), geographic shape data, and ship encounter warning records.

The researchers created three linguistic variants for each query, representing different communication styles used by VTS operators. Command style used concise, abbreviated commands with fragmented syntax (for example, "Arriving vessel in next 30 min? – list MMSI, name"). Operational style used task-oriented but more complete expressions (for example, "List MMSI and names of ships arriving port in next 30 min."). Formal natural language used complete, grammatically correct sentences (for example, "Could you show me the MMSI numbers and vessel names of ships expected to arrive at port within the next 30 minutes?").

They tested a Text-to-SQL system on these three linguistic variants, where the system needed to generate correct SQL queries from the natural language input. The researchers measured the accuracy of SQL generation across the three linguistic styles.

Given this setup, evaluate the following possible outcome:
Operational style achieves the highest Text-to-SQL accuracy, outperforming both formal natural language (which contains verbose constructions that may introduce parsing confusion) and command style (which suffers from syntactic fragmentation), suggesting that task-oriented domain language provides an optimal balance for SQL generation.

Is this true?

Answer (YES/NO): NO